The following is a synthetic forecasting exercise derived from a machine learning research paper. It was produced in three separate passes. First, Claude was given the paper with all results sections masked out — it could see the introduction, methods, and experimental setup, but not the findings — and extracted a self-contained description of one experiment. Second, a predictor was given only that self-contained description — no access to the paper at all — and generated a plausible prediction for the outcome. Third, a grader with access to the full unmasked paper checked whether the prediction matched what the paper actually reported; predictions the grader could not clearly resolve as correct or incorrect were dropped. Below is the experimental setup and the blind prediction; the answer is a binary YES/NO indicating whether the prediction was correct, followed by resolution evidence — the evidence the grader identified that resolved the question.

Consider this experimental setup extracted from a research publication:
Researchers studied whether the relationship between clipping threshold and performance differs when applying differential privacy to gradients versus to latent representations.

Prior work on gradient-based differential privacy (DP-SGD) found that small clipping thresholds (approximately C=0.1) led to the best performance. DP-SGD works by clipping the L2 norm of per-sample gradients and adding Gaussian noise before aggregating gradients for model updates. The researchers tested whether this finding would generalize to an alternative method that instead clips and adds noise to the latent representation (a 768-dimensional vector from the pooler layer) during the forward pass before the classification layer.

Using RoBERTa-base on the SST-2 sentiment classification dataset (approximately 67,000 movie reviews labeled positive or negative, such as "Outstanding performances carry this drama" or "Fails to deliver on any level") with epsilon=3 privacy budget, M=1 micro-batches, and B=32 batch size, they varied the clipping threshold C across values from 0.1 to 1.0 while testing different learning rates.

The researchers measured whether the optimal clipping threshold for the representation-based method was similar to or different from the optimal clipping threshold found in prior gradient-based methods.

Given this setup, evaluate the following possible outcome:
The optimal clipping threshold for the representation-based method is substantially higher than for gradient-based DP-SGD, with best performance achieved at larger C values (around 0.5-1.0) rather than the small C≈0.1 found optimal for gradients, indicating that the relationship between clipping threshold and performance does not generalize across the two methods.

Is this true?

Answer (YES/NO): YES